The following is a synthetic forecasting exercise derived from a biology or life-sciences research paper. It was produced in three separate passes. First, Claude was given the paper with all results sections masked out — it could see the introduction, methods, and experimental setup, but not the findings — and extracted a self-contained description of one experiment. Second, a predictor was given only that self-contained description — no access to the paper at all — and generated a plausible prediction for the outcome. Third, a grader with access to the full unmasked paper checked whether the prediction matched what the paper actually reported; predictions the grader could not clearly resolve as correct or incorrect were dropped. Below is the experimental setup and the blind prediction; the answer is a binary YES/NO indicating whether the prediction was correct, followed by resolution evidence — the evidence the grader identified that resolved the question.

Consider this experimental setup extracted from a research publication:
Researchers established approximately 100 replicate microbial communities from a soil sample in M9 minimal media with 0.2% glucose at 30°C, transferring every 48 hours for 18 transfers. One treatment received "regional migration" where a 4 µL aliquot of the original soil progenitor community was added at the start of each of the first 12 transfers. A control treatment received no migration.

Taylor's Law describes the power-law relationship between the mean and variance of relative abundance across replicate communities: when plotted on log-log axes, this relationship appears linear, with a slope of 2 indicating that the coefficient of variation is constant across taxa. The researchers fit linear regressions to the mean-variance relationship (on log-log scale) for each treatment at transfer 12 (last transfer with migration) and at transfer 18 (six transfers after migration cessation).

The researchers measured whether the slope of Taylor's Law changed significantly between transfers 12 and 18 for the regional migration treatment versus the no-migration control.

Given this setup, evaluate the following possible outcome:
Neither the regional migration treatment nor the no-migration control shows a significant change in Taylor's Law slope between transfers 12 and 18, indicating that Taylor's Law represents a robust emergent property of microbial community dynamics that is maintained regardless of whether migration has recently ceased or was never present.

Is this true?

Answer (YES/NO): NO